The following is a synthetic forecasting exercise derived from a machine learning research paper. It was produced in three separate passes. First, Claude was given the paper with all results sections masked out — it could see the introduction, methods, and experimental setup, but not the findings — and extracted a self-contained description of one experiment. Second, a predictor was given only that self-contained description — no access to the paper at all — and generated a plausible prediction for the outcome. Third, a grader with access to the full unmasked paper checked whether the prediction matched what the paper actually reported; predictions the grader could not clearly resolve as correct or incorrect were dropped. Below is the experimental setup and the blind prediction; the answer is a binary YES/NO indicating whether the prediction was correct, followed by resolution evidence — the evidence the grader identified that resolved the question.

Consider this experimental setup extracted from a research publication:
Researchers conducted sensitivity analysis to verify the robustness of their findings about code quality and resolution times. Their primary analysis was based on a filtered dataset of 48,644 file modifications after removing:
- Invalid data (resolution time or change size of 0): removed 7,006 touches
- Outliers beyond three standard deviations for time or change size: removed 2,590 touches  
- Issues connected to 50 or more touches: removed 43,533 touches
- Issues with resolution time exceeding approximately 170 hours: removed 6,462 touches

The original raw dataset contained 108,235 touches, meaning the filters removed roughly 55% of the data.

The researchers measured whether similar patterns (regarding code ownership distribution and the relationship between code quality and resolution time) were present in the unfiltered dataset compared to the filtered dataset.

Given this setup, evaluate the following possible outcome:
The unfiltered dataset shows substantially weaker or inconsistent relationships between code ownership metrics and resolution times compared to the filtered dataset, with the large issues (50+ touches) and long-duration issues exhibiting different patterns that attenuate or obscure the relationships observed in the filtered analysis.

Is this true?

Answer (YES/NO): NO